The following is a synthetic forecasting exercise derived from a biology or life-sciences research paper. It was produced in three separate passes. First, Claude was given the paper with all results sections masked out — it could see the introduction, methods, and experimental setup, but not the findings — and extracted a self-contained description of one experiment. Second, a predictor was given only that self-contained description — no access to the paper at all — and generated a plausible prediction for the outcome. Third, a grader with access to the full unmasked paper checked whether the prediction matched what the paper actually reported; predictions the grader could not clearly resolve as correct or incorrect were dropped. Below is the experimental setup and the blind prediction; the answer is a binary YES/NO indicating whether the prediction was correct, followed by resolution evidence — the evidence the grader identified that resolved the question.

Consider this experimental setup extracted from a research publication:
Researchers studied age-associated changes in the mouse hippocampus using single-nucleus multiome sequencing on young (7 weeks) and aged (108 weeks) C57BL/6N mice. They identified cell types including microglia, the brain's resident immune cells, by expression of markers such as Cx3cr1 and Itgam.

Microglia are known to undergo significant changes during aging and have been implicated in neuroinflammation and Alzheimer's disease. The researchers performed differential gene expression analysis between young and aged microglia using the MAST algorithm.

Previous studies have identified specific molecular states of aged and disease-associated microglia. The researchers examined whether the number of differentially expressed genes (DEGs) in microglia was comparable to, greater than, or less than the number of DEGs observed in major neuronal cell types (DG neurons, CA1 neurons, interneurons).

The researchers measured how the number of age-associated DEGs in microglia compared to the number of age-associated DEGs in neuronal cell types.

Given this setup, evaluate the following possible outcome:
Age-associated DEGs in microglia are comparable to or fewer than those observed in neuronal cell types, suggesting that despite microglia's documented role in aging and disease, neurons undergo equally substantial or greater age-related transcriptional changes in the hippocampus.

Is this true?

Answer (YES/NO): YES